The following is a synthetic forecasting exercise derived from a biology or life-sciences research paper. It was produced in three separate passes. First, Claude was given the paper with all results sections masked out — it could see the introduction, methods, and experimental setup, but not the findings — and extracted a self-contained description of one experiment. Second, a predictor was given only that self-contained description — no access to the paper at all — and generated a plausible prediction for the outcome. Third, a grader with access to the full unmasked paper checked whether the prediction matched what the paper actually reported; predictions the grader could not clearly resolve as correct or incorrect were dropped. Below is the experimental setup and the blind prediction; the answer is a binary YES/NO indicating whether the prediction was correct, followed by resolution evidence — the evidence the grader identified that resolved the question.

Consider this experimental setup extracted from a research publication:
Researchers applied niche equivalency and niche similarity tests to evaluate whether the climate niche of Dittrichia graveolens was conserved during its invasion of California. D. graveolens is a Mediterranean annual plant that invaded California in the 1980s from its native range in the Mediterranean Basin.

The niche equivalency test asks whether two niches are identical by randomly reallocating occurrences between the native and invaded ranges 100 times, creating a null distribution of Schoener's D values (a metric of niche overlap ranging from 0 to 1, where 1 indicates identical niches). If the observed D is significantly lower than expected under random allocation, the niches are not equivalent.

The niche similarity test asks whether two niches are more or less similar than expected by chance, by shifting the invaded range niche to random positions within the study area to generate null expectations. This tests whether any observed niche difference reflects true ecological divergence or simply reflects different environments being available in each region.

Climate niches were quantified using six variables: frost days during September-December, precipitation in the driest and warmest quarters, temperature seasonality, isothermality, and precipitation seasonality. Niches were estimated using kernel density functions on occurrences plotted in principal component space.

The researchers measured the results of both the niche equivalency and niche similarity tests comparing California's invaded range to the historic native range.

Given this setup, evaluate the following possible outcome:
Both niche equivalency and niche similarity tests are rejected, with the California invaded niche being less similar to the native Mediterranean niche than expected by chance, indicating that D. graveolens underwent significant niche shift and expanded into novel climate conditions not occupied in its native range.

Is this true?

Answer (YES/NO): NO